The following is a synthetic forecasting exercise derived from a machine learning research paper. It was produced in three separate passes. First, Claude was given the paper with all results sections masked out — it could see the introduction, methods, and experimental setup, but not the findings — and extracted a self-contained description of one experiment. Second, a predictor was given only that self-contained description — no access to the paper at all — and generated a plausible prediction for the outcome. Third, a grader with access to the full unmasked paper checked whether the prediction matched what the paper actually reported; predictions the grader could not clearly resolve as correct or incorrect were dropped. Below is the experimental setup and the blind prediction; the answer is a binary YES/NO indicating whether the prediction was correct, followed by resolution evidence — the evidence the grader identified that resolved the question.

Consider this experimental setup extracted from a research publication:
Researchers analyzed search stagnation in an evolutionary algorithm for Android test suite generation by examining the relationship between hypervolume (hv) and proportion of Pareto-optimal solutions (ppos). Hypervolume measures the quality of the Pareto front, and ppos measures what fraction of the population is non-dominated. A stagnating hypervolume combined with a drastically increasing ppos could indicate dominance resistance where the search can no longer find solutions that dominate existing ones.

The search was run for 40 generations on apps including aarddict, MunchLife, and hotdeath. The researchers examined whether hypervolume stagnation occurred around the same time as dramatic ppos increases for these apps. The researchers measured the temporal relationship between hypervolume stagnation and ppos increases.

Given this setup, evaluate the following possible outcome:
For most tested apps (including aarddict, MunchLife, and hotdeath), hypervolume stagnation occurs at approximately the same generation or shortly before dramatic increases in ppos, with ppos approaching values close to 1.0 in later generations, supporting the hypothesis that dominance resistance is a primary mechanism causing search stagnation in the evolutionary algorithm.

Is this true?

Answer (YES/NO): NO